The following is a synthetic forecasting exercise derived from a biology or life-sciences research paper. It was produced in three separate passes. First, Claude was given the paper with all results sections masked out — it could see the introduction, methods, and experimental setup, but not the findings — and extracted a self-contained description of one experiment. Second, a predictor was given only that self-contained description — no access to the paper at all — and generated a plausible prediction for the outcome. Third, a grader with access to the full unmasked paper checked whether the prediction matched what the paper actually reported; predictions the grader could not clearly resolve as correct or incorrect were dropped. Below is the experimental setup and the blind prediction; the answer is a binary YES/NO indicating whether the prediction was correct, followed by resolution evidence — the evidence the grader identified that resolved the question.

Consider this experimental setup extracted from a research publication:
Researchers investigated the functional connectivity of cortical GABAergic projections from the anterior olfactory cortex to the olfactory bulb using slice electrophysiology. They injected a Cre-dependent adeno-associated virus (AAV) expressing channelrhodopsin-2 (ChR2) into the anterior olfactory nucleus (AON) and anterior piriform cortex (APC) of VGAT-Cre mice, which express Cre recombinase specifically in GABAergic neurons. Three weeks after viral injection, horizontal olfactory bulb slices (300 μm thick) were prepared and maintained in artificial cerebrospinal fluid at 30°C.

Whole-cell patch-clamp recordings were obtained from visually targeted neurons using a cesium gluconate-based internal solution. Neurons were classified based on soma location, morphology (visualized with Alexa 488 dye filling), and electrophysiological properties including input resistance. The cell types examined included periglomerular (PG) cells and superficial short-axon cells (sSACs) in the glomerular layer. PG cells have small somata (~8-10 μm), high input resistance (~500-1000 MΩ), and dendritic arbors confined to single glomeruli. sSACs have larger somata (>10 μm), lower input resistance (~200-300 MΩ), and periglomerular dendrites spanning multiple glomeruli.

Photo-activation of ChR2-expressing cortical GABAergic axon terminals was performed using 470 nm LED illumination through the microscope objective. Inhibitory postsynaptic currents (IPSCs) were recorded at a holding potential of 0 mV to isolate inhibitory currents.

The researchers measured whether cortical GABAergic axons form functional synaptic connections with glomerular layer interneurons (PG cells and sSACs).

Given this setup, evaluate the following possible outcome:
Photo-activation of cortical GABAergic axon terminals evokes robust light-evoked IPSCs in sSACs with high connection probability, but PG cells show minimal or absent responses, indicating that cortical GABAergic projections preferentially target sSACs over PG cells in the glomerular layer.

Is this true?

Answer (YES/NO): NO